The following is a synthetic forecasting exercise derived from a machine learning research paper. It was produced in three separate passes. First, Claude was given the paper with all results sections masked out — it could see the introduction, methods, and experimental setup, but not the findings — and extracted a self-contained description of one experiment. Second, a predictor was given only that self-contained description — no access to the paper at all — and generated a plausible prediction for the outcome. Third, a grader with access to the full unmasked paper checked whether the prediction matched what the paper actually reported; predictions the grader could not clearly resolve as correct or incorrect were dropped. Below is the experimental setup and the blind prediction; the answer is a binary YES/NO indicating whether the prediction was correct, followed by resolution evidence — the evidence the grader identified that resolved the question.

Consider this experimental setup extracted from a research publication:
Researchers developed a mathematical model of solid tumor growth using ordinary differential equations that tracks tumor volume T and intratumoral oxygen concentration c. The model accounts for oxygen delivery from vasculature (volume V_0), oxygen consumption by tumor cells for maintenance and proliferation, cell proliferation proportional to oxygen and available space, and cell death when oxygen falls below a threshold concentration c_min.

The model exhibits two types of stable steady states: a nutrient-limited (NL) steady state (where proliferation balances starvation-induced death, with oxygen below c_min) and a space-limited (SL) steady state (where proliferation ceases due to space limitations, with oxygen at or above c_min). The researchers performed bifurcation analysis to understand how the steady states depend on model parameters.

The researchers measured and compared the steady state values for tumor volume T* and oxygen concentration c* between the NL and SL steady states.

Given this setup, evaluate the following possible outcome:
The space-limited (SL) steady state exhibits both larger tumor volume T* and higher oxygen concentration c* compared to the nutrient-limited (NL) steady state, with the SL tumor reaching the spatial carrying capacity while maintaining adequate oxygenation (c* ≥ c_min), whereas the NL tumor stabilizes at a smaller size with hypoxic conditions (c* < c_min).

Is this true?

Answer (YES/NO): YES